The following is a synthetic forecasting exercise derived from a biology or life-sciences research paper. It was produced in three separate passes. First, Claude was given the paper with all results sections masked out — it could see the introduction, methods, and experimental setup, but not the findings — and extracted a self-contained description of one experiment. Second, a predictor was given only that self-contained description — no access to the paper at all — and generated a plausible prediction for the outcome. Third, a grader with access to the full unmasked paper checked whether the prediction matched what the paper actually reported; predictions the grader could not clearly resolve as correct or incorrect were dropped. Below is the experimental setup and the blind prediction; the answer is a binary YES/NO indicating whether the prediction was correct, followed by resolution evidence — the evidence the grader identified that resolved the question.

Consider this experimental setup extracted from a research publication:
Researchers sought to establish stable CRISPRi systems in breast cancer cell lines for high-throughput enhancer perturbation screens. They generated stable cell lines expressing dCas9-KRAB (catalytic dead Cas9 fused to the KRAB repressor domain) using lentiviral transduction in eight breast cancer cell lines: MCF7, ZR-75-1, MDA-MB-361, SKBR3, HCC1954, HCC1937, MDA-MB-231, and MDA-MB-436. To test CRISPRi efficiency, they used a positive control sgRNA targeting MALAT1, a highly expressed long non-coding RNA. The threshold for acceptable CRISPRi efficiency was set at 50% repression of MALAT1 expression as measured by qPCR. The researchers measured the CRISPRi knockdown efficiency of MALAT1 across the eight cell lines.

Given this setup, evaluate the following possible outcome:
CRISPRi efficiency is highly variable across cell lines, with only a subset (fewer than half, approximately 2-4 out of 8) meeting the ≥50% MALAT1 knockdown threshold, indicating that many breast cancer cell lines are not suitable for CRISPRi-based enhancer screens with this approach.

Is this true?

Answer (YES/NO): NO